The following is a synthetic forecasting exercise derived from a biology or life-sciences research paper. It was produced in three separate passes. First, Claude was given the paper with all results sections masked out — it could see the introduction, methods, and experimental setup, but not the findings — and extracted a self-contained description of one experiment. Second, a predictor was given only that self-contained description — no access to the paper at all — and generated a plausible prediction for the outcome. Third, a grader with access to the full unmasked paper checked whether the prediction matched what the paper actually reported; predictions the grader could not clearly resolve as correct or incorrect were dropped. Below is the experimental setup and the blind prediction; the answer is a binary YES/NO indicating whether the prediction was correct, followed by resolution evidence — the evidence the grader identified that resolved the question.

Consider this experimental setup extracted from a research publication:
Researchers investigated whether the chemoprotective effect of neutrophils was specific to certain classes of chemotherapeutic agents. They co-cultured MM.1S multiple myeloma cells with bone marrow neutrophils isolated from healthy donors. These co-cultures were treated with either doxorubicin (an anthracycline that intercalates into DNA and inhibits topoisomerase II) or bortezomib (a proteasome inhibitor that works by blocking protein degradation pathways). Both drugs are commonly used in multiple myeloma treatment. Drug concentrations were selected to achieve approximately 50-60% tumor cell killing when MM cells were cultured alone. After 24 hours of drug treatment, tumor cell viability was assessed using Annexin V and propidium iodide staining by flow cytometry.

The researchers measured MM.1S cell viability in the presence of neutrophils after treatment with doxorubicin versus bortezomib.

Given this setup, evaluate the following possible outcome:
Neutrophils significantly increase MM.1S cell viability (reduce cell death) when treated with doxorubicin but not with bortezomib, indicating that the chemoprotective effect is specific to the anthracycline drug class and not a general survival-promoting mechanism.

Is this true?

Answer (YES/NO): YES